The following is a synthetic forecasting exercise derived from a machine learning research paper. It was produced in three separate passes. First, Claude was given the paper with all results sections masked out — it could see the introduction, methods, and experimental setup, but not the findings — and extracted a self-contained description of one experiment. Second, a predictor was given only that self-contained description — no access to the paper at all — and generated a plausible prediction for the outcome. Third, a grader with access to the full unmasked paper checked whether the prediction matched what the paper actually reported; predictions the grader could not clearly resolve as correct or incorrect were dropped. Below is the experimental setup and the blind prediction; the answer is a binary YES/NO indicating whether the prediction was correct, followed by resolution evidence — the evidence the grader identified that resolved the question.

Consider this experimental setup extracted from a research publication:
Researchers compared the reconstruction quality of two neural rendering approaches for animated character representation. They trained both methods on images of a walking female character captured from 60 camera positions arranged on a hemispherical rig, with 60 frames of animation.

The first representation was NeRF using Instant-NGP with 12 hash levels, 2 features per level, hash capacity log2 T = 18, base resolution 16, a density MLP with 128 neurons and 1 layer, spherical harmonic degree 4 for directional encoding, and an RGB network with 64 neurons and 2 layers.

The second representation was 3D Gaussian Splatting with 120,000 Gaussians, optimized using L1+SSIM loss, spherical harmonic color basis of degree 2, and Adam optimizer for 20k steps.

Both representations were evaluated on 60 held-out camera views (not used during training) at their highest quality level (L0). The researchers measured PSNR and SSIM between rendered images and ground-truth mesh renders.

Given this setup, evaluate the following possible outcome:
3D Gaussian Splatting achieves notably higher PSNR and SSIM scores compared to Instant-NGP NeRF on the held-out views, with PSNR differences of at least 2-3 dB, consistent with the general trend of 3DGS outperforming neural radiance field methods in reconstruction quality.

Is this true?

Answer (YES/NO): NO